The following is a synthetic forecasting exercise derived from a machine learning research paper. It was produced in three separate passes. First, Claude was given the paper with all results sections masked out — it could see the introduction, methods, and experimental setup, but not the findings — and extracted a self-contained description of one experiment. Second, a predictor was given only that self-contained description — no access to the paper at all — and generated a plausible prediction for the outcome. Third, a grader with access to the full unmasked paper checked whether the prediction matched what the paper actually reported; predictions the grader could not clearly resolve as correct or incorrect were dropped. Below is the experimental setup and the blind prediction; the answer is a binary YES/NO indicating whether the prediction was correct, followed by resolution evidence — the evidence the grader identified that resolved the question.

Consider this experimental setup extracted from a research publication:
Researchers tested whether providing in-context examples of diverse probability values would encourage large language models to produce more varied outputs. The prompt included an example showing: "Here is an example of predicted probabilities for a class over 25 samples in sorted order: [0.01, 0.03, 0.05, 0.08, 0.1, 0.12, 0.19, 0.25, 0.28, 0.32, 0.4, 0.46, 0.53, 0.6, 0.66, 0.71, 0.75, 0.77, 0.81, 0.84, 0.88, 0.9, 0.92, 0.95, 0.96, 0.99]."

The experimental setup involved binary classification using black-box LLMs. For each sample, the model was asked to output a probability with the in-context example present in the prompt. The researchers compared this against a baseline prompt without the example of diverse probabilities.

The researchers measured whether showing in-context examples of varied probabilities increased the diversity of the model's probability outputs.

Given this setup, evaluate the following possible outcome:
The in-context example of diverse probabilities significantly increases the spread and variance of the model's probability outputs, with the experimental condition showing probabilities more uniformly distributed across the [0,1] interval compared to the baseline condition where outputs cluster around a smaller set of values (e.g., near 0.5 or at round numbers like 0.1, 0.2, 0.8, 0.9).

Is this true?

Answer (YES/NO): NO